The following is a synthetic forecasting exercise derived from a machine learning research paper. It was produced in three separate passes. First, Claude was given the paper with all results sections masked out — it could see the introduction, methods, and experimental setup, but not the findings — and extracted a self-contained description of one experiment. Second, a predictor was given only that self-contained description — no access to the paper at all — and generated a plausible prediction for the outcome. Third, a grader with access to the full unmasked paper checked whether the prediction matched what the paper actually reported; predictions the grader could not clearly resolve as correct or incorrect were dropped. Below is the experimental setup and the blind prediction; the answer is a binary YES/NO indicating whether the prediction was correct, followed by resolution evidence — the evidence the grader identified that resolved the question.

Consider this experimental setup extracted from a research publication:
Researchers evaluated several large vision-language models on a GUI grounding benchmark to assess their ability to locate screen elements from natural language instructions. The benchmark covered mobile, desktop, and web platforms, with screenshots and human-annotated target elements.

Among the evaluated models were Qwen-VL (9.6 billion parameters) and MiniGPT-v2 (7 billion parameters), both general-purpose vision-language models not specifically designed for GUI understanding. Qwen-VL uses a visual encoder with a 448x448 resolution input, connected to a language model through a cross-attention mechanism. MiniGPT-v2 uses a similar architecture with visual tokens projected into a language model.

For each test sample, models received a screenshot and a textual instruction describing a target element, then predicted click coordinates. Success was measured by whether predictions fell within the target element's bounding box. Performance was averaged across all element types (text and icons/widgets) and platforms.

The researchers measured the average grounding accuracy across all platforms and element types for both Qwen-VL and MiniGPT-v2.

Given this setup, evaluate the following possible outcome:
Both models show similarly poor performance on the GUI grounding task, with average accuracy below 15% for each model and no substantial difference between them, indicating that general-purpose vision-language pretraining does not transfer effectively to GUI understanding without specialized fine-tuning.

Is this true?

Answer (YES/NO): YES